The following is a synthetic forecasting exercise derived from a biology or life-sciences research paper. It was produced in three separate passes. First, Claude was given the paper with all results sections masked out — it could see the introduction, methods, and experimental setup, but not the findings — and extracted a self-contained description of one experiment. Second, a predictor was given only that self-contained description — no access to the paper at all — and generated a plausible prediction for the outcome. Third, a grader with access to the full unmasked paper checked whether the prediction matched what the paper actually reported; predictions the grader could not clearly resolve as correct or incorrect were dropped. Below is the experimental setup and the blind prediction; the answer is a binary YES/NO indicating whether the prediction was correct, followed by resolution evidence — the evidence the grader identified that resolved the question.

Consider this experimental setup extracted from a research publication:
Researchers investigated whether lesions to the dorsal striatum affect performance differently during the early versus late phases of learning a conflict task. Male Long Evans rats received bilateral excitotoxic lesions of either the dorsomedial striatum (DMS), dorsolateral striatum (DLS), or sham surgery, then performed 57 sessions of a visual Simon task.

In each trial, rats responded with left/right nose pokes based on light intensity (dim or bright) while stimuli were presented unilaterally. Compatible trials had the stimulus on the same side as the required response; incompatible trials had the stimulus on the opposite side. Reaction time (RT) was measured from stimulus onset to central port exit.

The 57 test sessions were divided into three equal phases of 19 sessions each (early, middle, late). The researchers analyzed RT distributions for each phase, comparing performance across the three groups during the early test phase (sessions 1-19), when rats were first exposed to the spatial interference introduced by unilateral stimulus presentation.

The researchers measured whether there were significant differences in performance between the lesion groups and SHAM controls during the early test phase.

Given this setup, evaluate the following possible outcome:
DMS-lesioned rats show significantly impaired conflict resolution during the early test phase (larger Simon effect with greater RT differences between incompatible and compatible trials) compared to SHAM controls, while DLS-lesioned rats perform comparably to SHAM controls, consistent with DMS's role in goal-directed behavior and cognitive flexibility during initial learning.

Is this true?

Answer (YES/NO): NO